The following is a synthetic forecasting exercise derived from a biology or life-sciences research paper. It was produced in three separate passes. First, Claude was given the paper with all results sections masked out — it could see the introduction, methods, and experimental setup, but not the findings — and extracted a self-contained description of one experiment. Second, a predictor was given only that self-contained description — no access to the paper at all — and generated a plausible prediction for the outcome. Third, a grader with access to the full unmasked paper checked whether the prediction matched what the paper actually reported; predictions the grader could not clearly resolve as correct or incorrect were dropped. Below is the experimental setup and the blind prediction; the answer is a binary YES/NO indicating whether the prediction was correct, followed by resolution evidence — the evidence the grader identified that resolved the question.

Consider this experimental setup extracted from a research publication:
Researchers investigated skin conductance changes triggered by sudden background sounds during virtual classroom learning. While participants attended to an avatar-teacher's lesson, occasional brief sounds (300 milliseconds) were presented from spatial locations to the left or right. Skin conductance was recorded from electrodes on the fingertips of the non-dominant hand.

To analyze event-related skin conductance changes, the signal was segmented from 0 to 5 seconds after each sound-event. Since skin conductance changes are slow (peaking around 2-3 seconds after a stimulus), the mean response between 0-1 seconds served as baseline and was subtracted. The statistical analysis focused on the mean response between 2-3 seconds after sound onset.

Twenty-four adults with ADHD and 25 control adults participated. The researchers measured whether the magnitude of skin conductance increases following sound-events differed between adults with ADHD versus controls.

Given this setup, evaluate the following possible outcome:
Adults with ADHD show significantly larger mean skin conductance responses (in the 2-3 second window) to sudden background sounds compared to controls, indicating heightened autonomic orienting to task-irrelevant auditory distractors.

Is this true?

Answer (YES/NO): NO